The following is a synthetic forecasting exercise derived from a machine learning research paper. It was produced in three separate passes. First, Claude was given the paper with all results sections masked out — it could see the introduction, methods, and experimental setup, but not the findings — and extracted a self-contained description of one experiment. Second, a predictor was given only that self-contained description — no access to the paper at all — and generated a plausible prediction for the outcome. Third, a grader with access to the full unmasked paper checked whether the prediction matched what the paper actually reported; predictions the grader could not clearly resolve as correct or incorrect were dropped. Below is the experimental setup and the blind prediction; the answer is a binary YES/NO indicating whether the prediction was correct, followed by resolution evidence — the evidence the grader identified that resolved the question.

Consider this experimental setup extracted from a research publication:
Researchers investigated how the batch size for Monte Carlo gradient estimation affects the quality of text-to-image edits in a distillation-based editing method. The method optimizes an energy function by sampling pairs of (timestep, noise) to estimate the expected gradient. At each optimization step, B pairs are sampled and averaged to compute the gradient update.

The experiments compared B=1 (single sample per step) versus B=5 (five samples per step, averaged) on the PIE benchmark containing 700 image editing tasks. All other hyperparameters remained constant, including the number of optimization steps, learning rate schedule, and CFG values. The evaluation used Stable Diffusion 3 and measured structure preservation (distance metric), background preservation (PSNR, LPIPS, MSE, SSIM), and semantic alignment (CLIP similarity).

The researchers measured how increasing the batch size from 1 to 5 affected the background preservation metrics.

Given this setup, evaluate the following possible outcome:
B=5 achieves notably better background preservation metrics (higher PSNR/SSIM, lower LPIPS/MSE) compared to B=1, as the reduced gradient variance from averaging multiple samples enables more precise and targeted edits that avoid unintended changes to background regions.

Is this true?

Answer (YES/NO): YES